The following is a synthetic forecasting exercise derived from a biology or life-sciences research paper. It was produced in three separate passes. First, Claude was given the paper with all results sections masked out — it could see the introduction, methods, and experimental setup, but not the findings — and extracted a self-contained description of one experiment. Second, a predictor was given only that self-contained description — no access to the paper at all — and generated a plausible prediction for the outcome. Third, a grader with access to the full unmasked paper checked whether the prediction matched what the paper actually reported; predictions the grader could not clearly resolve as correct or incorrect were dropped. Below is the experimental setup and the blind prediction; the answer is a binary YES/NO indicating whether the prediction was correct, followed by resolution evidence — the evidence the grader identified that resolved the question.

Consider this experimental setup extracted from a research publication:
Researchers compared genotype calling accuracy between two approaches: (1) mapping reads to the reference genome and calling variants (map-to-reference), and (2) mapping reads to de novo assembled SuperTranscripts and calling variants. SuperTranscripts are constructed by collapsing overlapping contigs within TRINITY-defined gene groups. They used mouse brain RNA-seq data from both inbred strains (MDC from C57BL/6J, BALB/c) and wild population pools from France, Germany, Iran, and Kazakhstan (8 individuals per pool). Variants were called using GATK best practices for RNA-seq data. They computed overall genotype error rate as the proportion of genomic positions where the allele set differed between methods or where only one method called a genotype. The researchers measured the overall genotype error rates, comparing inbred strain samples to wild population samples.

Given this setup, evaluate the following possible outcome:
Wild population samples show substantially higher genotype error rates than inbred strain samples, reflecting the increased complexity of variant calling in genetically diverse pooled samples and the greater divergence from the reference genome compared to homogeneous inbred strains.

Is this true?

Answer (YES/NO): NO